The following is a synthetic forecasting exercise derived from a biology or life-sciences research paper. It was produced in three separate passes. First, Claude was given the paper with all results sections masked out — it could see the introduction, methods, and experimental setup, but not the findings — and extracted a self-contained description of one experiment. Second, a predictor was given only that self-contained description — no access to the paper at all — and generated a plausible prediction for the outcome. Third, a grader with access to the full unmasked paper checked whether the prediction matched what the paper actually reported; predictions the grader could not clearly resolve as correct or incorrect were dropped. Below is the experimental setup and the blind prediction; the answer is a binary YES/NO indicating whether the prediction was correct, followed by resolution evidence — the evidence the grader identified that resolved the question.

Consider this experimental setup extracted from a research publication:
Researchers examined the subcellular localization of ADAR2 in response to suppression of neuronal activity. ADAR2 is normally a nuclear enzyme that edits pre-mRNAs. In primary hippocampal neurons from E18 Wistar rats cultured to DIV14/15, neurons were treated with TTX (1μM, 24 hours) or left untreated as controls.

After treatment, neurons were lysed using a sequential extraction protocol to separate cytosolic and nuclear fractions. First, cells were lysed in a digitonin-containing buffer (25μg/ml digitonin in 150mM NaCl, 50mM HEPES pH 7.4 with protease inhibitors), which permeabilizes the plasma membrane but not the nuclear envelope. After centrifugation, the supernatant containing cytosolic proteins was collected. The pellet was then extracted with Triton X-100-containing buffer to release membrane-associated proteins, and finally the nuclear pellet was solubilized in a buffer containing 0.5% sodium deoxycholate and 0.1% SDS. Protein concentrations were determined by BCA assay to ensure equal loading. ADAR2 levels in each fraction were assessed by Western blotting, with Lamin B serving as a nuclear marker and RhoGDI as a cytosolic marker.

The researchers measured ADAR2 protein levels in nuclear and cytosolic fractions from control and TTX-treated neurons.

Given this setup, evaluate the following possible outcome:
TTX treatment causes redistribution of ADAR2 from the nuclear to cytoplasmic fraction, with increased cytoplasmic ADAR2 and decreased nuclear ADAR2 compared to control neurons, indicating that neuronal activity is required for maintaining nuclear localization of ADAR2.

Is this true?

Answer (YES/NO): NO